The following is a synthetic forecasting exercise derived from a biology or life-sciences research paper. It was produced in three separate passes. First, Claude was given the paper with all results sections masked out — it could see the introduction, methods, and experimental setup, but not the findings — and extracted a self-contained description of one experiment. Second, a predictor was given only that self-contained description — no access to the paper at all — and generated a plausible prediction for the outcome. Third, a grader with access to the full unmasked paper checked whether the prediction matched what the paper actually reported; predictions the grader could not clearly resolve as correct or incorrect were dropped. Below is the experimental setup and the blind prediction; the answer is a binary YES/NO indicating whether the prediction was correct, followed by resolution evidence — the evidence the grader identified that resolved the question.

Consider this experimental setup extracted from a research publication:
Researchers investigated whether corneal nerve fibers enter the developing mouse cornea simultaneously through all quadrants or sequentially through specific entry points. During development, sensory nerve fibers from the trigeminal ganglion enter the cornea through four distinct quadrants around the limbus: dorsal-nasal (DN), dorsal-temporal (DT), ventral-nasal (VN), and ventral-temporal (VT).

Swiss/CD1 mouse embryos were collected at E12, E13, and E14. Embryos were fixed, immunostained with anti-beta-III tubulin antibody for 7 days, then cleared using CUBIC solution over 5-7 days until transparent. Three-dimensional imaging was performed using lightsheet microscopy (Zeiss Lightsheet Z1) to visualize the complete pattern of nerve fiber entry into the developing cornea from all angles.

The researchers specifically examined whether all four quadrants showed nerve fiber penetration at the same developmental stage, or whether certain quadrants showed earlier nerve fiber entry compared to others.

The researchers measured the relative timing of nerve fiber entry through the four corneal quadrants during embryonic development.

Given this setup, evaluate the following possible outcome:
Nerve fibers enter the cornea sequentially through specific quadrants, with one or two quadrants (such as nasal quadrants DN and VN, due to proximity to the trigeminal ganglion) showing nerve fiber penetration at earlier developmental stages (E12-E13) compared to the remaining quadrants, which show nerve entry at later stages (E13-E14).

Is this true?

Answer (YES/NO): NO